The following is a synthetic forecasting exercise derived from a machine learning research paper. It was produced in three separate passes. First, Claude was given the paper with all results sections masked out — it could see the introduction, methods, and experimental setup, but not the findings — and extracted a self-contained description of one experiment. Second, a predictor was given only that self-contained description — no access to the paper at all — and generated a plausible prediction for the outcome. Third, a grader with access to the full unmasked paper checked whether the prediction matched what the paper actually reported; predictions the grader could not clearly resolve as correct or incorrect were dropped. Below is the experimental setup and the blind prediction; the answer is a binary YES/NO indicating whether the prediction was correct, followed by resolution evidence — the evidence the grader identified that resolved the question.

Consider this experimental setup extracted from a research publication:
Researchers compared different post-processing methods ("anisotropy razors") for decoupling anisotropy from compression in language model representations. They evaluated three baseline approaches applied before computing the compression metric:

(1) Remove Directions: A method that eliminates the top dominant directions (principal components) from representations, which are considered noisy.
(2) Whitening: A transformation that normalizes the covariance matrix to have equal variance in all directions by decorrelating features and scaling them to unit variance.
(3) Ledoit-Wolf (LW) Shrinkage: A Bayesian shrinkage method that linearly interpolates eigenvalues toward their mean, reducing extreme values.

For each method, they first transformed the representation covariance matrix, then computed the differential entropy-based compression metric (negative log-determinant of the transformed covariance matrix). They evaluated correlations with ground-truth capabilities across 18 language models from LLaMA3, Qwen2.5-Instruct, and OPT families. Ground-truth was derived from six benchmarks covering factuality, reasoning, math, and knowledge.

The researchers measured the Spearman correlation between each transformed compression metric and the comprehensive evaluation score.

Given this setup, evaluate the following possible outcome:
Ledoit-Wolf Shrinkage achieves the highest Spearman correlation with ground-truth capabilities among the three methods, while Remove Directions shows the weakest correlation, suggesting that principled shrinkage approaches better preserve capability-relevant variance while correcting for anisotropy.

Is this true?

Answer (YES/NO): YES